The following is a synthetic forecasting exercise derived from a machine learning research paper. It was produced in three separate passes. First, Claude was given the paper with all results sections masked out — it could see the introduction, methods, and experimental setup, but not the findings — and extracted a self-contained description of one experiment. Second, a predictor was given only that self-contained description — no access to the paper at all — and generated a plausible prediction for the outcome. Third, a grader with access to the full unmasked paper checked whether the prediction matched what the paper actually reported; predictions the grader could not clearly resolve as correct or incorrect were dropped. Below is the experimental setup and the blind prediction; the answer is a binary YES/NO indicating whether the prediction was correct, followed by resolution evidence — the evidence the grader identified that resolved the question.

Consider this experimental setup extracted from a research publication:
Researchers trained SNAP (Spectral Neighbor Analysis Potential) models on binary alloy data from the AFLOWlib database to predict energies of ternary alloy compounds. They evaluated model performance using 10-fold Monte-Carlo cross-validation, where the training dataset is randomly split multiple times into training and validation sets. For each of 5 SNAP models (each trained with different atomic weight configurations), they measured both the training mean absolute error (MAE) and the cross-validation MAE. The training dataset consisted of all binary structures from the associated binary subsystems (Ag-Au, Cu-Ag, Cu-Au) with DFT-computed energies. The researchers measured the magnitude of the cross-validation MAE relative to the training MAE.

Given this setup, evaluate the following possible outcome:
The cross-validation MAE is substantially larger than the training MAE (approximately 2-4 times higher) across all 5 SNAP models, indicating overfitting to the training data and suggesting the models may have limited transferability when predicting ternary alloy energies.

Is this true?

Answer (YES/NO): YES